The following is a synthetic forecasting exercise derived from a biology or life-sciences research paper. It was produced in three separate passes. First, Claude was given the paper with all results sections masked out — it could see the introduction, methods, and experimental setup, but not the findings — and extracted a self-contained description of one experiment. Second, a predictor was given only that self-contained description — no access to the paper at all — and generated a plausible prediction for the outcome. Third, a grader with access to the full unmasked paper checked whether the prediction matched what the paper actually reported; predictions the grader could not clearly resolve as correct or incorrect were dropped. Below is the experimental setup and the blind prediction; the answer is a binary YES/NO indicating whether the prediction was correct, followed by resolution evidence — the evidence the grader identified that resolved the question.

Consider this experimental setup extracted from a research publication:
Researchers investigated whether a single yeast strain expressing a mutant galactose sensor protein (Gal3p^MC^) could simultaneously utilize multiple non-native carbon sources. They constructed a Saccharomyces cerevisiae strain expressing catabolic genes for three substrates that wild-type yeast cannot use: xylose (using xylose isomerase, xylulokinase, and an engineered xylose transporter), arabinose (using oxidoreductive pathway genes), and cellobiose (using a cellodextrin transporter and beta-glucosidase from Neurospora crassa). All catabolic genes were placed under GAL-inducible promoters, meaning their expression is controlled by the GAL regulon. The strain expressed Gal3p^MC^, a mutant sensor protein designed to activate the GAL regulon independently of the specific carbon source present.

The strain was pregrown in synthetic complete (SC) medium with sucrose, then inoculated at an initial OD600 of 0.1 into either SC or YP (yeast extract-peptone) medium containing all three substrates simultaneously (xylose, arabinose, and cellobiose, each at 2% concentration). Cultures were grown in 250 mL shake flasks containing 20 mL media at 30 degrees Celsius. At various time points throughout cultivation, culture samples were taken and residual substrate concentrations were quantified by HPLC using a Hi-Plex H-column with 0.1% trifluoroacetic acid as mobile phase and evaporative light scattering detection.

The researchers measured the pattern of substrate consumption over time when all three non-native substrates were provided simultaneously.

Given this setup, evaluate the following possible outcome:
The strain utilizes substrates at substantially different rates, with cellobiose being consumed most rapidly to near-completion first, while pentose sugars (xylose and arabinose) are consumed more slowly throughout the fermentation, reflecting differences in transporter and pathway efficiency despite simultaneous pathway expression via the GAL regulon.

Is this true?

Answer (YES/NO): YES